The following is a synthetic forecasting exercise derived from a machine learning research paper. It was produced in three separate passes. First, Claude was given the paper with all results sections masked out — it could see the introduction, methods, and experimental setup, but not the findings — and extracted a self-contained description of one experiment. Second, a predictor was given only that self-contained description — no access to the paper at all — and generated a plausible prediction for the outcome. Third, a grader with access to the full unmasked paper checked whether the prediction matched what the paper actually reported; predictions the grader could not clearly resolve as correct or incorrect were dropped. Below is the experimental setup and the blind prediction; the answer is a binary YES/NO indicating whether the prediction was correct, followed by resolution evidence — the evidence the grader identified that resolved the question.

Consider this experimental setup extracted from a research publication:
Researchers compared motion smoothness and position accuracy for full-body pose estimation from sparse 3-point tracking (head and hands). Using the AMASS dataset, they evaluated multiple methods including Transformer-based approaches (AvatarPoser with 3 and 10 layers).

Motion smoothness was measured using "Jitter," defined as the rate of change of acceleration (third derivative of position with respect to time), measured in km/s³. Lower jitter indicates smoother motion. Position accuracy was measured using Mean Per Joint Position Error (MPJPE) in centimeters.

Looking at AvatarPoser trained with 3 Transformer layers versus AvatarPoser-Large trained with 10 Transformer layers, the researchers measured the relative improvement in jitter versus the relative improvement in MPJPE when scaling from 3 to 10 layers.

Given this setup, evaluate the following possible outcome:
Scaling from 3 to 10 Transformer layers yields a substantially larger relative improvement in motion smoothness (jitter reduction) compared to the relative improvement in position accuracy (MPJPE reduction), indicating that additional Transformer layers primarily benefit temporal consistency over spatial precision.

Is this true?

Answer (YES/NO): YES